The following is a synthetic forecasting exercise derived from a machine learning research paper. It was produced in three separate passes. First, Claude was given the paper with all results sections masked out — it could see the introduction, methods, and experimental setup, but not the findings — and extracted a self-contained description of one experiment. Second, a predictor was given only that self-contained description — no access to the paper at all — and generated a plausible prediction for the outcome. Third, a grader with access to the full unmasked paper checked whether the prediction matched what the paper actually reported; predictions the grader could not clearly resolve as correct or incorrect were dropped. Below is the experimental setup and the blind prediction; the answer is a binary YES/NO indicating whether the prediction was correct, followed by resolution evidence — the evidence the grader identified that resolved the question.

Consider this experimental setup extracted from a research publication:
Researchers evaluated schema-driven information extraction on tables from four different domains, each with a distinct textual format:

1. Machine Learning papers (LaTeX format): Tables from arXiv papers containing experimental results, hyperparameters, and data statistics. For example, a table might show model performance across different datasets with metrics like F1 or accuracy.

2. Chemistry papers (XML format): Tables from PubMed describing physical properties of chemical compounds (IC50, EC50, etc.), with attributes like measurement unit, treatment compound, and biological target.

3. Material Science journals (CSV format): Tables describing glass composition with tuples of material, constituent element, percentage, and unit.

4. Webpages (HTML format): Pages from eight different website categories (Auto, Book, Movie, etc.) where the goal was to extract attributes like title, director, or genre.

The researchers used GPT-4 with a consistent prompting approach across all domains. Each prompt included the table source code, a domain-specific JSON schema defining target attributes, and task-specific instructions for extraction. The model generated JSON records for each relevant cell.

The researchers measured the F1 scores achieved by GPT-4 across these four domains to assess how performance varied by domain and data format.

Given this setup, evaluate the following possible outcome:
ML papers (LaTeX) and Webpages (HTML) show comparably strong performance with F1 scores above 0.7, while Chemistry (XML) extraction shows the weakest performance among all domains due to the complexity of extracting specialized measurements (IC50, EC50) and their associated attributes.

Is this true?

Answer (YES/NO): NO